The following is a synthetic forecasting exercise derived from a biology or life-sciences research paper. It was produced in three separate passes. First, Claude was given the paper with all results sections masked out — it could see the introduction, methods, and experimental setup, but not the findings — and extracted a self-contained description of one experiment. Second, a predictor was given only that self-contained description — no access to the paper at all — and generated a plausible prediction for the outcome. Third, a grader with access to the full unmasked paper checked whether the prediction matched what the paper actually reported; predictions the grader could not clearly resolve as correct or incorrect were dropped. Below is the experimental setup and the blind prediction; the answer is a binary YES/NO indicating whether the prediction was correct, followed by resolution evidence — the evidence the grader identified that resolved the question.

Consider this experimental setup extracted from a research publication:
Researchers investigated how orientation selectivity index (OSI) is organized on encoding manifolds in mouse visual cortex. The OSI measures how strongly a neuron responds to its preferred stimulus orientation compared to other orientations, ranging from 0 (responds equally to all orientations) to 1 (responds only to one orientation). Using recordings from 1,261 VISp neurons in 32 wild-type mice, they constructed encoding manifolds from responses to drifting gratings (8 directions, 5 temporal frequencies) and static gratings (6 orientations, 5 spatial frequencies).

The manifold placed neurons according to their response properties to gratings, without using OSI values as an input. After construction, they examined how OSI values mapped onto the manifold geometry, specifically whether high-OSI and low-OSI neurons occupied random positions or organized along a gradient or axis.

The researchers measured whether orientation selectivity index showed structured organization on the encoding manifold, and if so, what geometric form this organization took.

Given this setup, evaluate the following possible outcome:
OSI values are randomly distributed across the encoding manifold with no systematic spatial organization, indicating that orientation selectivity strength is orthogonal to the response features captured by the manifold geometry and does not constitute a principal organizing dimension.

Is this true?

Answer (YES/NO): NO